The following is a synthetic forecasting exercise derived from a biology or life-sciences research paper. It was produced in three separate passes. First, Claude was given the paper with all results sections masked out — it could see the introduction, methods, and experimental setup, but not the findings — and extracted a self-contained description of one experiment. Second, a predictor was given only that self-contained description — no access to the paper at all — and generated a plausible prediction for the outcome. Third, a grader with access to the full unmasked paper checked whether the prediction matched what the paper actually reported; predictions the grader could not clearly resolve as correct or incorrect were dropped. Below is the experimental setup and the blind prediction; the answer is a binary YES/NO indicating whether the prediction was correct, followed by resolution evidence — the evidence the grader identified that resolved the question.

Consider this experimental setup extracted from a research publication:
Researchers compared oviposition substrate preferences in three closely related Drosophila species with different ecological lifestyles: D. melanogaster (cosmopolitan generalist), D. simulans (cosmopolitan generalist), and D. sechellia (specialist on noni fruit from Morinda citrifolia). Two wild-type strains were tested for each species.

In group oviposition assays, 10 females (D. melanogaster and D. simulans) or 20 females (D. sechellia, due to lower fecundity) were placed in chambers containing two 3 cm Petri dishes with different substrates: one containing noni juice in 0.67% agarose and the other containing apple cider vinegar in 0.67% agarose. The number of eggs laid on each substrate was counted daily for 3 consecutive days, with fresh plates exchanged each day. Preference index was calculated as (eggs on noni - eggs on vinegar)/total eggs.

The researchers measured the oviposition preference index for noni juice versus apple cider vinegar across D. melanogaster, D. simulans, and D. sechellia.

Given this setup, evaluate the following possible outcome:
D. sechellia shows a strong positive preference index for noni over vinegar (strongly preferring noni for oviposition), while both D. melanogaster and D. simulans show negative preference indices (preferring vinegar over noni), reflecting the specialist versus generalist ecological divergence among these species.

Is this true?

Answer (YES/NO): NO